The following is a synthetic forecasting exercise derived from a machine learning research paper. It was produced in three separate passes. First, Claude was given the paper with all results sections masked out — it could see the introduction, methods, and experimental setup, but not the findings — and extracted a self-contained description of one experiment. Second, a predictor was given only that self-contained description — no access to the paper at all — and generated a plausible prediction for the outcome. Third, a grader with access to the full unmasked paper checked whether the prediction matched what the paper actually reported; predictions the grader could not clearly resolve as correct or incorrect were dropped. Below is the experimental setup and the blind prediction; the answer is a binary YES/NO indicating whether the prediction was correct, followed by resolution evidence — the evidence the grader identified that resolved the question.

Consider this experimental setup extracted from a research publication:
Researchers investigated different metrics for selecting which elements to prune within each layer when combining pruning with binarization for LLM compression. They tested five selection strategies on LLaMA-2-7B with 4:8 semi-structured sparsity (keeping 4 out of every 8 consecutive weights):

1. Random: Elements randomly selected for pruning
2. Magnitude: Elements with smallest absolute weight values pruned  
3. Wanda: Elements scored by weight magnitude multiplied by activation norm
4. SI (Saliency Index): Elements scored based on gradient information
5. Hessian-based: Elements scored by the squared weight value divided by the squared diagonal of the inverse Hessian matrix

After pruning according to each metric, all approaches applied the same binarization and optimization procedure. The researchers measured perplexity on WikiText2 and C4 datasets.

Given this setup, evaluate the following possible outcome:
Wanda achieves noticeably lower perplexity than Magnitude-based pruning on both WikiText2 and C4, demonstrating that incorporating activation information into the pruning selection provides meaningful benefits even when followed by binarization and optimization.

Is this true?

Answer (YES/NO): YES